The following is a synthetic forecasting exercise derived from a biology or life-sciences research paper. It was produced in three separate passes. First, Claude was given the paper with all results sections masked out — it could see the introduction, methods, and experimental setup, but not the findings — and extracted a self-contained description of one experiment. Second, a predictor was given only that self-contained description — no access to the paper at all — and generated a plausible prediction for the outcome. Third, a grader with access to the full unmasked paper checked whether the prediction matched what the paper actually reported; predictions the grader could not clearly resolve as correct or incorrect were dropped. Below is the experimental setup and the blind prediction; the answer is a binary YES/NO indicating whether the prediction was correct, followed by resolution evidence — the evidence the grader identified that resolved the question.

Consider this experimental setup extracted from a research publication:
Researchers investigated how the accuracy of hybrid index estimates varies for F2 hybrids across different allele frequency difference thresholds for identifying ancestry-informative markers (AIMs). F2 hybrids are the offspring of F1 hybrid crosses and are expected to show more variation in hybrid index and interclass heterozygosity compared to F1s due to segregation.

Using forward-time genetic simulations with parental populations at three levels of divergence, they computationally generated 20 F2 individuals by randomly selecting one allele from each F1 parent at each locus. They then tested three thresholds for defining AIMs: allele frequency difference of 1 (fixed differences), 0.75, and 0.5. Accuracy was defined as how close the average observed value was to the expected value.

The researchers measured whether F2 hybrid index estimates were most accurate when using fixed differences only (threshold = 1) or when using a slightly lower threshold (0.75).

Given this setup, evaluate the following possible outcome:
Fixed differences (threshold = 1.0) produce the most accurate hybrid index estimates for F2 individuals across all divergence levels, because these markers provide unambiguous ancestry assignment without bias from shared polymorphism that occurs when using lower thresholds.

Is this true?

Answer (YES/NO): NO